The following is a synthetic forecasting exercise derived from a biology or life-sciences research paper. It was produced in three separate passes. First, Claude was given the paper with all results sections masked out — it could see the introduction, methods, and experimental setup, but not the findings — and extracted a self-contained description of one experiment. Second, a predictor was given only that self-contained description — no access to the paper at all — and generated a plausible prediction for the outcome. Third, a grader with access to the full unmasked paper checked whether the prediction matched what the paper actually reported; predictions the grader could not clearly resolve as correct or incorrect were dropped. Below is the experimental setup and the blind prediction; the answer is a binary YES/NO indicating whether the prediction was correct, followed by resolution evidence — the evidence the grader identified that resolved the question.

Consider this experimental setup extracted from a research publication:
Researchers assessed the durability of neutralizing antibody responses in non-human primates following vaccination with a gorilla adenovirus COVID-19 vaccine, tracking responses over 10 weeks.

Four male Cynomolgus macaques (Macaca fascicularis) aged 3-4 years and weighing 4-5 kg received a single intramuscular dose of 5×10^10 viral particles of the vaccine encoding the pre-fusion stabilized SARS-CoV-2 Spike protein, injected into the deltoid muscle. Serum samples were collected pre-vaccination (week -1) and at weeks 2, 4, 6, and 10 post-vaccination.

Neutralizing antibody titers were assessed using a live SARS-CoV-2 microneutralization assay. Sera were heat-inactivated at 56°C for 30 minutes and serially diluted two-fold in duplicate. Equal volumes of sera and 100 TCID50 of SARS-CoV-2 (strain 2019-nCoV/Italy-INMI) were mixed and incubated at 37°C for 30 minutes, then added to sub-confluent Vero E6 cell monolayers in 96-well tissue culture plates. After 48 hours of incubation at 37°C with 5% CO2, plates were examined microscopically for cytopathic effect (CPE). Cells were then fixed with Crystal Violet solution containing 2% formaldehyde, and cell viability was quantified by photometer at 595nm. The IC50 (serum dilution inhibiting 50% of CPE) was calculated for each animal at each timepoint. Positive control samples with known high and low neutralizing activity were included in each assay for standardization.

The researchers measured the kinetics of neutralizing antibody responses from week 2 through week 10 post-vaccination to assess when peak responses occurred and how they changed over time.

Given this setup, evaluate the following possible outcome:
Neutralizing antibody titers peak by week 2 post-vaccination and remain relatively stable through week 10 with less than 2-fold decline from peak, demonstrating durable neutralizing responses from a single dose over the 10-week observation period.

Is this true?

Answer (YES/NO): NO